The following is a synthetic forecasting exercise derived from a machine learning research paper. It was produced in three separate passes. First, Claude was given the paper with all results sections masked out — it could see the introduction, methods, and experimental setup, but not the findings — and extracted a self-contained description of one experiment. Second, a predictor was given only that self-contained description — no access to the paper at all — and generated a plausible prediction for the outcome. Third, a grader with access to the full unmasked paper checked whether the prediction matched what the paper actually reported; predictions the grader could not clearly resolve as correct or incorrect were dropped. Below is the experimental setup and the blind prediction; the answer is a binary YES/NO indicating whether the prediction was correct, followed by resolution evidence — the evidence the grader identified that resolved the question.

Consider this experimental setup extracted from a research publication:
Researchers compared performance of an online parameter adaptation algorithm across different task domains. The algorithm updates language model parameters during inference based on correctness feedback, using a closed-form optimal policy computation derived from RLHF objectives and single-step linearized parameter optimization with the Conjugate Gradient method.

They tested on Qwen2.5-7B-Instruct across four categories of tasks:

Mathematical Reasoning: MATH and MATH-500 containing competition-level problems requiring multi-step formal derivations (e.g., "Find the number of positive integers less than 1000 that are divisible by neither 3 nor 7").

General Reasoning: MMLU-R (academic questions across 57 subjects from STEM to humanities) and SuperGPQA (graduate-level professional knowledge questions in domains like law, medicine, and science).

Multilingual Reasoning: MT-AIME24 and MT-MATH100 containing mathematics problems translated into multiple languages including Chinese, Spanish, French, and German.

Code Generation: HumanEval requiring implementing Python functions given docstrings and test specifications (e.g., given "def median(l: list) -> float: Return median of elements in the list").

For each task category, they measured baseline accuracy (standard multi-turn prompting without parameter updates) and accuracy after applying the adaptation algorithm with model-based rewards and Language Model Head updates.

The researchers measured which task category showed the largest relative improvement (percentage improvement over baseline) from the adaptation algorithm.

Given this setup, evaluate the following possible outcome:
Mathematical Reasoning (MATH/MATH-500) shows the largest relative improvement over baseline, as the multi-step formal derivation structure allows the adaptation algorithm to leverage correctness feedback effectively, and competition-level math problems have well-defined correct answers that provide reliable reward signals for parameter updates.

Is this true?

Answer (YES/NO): NO